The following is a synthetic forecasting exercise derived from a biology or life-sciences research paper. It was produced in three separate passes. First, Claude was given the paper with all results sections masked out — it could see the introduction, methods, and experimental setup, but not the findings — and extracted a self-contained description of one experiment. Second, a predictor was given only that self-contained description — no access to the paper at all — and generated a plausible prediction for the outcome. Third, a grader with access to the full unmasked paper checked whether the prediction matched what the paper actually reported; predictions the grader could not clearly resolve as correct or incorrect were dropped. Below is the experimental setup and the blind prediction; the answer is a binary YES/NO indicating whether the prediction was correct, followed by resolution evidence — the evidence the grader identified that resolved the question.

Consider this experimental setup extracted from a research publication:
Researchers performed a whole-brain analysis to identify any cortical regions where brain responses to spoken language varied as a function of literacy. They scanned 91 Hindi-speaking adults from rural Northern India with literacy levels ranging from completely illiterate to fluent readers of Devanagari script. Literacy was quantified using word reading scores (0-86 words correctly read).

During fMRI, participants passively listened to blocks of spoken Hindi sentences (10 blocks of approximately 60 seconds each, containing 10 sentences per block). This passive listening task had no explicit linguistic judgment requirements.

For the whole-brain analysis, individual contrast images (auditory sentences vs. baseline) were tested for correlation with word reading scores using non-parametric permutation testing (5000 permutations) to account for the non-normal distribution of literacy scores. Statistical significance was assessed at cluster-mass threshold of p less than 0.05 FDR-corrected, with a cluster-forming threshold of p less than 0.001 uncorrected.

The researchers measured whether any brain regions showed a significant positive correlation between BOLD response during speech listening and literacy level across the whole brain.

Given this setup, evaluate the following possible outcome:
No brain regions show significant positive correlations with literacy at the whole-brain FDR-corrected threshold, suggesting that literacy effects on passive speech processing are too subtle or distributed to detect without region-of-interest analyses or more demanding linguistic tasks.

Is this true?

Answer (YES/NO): YES